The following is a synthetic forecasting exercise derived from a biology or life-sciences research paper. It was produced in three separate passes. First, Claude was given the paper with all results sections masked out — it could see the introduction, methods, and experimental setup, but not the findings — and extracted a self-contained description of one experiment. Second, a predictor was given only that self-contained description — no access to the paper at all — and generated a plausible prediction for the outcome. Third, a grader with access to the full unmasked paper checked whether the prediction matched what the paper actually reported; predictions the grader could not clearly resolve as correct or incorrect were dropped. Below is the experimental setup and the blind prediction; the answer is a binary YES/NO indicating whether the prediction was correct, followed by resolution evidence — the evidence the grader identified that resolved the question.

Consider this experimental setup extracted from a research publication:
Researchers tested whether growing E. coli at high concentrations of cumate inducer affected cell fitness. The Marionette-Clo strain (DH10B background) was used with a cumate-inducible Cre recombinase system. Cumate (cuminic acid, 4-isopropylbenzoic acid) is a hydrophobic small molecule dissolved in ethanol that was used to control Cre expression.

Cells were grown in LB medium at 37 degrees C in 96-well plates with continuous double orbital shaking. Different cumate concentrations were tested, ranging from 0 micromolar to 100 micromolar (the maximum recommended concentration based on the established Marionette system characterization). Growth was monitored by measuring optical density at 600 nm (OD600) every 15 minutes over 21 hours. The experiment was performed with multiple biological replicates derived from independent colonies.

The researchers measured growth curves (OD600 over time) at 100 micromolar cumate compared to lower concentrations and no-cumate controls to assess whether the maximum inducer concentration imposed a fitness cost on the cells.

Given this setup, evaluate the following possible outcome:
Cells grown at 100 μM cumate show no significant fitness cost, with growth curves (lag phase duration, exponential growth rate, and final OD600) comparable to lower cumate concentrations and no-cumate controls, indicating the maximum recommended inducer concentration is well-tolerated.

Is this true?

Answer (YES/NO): NO